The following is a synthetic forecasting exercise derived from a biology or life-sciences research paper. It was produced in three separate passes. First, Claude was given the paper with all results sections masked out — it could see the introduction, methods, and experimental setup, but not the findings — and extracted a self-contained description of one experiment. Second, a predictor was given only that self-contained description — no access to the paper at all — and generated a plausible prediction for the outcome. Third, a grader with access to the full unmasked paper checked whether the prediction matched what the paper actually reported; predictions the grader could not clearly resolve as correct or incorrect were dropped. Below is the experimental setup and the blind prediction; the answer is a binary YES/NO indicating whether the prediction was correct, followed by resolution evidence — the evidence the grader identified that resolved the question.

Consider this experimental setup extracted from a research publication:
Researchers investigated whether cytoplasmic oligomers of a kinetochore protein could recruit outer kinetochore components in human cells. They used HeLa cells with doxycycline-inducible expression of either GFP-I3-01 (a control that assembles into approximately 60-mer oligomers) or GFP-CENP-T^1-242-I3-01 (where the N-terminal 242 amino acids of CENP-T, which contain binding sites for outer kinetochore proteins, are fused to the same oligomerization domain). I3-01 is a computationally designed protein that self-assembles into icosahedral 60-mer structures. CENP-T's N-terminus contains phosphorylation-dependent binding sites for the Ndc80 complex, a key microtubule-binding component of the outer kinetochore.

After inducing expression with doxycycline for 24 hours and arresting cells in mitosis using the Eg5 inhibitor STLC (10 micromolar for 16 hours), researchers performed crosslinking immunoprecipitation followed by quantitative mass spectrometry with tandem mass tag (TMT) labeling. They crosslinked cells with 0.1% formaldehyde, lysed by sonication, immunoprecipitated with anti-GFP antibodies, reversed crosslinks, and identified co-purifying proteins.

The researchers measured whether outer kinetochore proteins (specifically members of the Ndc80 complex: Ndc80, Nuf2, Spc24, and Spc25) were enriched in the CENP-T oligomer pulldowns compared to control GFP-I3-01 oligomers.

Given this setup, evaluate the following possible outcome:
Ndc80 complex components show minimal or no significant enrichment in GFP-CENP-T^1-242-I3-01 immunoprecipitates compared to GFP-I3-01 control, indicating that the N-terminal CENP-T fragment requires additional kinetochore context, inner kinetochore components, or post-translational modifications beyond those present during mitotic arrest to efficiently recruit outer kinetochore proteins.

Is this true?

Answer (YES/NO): NO